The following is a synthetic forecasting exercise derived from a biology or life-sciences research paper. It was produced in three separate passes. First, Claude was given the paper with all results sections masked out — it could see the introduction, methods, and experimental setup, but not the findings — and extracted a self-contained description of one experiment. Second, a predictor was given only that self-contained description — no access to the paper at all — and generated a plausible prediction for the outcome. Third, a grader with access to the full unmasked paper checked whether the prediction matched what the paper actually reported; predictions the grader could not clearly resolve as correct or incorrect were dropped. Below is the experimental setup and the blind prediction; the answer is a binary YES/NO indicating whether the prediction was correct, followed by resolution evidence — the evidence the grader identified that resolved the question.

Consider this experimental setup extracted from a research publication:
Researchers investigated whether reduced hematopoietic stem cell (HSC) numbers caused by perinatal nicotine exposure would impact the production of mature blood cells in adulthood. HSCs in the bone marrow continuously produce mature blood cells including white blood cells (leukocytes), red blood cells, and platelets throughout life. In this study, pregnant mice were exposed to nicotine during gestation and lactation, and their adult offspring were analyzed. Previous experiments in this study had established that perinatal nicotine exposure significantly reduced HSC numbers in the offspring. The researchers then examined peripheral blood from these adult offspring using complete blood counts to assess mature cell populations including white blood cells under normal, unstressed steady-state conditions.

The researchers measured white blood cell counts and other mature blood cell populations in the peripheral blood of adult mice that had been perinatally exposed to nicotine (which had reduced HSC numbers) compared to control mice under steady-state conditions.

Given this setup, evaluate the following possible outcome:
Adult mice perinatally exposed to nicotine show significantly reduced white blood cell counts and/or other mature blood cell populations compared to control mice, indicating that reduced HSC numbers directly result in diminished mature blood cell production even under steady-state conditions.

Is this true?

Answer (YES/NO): NO